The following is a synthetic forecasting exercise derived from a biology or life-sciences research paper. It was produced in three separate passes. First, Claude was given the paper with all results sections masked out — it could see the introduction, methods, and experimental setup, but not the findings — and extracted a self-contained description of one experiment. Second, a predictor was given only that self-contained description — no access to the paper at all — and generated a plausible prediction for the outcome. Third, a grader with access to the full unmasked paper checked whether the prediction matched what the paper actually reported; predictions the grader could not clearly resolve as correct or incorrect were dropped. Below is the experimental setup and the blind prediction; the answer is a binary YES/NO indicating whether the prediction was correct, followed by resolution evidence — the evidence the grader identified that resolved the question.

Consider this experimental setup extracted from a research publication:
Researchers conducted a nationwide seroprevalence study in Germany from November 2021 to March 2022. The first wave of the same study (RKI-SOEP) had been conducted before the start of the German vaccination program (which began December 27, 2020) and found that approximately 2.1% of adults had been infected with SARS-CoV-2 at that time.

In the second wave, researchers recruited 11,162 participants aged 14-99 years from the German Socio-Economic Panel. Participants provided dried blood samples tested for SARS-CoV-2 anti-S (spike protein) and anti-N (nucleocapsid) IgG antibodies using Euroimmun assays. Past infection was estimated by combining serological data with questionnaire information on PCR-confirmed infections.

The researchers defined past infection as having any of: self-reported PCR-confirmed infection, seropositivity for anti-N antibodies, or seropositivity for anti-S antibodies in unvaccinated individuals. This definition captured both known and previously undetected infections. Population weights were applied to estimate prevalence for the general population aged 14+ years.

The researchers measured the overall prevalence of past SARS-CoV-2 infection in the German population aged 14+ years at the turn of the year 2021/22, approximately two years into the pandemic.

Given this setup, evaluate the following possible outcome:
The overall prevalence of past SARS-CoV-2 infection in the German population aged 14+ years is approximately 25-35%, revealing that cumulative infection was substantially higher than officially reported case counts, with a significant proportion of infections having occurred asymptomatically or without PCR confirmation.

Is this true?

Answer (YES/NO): NO